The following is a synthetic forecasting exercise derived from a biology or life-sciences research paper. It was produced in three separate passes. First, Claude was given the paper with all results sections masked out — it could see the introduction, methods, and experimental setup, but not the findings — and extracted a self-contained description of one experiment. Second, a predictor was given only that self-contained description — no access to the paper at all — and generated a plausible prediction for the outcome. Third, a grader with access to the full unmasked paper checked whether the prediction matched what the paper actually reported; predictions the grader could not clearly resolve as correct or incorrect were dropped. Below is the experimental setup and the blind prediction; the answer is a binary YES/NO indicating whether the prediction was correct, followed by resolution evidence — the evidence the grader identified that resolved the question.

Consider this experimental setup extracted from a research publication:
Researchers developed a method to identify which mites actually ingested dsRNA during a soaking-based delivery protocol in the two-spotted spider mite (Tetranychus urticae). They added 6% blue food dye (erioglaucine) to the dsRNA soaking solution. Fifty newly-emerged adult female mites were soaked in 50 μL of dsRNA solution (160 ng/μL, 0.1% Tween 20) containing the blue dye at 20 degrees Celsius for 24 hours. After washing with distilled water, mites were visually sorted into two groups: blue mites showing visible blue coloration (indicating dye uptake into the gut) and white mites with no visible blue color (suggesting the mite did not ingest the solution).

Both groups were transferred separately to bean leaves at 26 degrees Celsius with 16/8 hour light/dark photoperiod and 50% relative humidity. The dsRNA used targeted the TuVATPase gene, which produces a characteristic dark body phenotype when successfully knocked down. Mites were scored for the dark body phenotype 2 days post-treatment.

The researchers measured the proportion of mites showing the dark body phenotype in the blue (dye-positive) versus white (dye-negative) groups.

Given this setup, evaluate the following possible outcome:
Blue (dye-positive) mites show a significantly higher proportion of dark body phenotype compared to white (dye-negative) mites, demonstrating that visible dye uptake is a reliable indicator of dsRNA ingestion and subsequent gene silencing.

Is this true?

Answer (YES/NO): YES